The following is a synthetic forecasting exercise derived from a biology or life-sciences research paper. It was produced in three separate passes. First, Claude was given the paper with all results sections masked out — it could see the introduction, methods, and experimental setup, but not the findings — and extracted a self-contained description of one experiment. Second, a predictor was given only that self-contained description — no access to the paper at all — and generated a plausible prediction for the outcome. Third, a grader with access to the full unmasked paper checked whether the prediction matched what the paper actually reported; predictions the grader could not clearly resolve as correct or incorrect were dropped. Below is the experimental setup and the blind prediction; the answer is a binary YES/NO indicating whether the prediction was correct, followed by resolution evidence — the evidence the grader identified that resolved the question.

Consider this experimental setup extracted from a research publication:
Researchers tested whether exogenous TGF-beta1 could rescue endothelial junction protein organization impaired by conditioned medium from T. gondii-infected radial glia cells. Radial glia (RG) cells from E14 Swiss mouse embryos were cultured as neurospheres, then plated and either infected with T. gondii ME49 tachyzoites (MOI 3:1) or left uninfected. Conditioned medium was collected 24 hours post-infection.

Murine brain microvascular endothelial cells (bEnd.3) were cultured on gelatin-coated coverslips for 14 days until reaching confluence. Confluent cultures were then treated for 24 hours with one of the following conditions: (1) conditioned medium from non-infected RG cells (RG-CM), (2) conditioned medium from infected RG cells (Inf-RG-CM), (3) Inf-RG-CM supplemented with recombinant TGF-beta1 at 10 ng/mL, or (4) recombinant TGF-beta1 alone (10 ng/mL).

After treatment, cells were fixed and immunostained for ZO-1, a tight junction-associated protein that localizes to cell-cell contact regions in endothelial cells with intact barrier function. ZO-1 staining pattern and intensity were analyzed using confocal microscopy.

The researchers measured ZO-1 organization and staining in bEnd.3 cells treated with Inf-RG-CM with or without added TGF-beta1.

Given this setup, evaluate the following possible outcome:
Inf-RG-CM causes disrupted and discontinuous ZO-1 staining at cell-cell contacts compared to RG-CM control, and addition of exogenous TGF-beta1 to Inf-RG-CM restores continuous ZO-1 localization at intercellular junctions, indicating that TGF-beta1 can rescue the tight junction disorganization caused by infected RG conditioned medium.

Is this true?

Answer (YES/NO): YES